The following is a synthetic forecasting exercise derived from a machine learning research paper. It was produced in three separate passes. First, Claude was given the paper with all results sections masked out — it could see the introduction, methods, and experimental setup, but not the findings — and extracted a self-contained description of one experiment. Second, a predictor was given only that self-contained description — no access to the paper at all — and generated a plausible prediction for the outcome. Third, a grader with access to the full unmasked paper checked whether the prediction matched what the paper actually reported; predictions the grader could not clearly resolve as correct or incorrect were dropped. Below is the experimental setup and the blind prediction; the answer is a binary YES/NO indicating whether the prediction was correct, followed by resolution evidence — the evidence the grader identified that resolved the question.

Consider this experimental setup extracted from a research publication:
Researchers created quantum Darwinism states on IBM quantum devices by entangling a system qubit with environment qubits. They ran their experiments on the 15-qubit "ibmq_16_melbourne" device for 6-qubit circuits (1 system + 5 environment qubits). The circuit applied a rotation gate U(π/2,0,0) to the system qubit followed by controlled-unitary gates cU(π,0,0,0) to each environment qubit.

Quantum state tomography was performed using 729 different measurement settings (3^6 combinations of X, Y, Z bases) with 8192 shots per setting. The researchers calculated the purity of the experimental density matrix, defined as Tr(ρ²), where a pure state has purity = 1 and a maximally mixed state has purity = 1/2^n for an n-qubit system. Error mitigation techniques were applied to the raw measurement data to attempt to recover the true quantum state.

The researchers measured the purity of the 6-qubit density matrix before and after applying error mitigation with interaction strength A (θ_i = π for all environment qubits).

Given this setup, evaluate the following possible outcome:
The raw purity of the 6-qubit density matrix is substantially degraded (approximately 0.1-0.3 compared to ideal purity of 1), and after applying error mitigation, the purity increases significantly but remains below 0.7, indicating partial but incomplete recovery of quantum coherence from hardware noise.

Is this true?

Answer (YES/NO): YES